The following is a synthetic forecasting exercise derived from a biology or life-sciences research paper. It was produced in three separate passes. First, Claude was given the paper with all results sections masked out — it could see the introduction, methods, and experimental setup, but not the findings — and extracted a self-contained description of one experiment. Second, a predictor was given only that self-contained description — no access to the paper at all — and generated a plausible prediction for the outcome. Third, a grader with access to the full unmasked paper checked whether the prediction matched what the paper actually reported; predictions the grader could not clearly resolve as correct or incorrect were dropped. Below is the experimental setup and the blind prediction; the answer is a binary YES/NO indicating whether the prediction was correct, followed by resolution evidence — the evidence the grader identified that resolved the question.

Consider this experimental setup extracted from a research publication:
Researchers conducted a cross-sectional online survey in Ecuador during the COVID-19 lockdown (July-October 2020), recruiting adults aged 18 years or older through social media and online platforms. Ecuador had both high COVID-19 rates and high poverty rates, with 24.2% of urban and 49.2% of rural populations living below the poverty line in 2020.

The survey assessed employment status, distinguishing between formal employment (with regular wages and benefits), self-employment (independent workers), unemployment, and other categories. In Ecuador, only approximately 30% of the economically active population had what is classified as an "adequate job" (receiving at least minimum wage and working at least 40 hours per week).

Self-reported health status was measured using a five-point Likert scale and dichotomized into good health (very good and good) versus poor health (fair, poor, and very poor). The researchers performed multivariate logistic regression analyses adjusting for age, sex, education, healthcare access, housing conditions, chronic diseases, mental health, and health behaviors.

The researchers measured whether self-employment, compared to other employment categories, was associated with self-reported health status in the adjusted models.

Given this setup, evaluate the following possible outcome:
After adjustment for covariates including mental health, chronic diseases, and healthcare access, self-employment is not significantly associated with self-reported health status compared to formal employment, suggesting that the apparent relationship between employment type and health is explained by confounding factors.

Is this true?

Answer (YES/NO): NO